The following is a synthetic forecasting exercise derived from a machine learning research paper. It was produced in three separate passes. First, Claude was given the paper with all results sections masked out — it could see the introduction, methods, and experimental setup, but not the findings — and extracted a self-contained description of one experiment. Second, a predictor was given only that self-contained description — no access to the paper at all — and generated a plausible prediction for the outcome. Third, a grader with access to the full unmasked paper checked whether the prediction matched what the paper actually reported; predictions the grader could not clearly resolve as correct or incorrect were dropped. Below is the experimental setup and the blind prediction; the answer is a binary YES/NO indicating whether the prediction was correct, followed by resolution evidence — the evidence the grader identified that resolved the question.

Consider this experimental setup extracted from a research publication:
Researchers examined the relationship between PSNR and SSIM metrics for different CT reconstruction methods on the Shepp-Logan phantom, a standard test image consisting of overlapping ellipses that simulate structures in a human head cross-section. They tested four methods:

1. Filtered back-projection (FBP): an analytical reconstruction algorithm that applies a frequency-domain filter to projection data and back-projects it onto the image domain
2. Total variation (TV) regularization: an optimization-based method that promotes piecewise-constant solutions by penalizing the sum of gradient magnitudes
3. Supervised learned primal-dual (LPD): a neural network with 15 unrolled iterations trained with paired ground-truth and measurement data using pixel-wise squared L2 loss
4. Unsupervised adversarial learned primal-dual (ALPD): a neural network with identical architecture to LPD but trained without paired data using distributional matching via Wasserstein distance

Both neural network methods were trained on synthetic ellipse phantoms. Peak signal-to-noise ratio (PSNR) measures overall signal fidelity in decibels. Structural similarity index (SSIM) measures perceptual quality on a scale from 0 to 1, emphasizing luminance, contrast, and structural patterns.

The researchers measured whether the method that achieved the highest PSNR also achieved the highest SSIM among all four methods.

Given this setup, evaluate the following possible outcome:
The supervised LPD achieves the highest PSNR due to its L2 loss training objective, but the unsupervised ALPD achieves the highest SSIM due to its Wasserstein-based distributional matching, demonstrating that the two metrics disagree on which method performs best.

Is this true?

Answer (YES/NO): NO